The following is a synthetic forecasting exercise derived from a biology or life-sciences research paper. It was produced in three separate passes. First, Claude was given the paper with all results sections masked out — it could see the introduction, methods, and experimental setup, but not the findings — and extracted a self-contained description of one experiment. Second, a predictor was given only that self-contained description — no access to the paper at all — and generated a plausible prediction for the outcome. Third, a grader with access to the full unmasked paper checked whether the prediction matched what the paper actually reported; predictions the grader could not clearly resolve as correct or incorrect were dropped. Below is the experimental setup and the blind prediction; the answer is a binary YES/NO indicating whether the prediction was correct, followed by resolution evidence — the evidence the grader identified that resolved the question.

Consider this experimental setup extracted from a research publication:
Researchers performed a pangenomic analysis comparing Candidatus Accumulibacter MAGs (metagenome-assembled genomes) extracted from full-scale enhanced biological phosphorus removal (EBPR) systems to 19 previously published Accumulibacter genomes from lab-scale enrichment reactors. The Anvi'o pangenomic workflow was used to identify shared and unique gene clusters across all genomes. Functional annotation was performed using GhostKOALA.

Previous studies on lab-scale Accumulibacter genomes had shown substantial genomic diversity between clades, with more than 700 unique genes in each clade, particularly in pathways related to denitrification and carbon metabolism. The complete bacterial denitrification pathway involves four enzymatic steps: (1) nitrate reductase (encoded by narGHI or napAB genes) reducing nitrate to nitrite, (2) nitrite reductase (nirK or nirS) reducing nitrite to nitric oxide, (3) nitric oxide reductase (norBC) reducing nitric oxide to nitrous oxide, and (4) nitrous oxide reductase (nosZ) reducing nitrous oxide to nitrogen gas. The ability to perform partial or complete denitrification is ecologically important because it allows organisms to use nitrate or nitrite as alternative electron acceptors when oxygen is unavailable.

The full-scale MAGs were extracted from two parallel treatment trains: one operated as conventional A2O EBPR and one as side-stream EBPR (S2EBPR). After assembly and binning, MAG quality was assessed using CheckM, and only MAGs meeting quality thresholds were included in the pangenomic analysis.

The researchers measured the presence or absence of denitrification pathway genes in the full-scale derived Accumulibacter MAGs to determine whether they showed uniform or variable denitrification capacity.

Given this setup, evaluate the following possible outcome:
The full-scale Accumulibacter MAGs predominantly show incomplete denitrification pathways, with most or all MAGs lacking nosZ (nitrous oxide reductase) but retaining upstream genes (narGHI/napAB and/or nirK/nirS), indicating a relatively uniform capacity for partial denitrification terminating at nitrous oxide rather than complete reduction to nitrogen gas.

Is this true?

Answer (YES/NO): NO